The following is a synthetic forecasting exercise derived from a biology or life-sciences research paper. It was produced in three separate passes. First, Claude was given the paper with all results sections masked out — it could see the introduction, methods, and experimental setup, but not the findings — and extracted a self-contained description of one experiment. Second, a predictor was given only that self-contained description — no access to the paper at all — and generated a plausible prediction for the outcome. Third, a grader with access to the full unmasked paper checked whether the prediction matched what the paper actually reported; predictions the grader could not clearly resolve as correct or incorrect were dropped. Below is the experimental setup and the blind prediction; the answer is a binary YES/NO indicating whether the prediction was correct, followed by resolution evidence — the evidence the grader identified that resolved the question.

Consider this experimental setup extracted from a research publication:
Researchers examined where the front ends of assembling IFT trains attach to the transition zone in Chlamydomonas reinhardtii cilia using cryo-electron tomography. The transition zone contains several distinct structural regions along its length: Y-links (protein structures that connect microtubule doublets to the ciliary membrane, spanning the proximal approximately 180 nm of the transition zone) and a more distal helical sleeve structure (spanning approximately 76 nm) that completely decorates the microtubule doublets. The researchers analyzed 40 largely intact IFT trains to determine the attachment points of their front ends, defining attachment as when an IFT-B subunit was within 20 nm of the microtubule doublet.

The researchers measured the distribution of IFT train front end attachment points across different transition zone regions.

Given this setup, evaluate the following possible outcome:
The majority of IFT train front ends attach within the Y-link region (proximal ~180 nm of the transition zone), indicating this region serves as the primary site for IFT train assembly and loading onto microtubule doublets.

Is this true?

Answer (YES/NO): YES